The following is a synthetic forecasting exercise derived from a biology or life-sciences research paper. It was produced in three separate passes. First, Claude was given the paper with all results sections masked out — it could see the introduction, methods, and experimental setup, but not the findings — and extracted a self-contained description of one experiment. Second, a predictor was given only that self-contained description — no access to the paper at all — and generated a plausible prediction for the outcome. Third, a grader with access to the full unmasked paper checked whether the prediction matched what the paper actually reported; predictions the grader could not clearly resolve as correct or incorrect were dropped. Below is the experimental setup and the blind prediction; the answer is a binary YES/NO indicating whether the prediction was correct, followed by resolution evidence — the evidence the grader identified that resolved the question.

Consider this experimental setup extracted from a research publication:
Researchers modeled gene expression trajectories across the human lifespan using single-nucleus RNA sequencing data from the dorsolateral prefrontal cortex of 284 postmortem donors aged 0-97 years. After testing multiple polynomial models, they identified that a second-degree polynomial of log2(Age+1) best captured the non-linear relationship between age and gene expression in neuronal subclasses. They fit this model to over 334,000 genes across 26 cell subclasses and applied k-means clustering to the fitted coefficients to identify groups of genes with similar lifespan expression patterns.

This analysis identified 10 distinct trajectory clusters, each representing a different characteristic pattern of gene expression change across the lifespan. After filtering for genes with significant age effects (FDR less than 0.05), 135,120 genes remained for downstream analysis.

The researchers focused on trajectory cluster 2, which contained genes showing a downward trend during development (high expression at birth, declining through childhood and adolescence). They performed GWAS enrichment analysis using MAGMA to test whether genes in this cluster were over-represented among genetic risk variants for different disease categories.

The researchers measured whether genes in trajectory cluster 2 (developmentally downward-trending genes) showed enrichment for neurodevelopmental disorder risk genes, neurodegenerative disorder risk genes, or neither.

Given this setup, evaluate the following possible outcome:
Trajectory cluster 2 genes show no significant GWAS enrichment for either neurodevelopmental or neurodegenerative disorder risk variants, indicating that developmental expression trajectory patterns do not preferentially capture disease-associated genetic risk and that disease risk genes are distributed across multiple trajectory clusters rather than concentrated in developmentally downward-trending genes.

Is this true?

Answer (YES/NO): NO